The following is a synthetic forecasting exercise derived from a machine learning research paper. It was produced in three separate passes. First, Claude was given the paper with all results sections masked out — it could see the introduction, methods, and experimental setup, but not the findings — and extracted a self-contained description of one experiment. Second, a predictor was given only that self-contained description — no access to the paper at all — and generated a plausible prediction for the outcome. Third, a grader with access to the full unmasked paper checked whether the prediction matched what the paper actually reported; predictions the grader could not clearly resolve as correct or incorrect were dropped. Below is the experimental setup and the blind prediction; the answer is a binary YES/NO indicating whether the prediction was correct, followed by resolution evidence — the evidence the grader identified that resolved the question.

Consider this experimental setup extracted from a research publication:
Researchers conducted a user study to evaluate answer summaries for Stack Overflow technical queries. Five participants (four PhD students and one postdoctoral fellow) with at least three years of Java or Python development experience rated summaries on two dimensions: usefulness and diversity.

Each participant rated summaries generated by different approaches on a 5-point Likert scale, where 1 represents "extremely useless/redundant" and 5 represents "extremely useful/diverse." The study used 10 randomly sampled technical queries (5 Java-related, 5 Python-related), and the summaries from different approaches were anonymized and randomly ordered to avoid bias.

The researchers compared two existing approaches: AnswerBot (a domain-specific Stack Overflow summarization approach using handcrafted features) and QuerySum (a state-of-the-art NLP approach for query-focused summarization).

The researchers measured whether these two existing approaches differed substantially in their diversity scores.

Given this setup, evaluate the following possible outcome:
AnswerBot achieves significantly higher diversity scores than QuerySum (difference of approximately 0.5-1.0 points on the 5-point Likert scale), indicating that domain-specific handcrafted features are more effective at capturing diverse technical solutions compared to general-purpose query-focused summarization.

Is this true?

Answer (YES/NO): NO